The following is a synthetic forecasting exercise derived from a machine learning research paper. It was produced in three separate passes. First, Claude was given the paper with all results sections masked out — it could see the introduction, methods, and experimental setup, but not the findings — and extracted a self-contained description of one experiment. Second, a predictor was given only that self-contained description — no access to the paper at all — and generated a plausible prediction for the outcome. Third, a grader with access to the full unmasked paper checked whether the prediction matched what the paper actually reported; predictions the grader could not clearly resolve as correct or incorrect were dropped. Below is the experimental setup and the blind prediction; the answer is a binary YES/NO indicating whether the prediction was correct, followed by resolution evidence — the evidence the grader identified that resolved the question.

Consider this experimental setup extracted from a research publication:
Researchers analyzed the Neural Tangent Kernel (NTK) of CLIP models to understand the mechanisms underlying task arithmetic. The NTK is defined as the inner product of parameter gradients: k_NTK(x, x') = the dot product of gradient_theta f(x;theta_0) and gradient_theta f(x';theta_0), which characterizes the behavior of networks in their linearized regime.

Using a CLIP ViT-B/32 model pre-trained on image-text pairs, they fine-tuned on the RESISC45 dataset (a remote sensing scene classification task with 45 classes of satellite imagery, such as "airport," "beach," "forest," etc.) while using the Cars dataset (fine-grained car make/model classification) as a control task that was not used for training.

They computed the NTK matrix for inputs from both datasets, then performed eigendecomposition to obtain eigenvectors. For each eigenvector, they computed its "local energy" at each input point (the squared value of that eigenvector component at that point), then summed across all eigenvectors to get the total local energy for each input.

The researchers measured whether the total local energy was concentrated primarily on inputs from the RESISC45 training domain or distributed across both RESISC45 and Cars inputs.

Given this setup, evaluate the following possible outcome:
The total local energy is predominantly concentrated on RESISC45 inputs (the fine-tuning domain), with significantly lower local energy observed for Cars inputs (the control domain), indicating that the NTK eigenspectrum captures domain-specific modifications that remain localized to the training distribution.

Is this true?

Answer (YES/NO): YES